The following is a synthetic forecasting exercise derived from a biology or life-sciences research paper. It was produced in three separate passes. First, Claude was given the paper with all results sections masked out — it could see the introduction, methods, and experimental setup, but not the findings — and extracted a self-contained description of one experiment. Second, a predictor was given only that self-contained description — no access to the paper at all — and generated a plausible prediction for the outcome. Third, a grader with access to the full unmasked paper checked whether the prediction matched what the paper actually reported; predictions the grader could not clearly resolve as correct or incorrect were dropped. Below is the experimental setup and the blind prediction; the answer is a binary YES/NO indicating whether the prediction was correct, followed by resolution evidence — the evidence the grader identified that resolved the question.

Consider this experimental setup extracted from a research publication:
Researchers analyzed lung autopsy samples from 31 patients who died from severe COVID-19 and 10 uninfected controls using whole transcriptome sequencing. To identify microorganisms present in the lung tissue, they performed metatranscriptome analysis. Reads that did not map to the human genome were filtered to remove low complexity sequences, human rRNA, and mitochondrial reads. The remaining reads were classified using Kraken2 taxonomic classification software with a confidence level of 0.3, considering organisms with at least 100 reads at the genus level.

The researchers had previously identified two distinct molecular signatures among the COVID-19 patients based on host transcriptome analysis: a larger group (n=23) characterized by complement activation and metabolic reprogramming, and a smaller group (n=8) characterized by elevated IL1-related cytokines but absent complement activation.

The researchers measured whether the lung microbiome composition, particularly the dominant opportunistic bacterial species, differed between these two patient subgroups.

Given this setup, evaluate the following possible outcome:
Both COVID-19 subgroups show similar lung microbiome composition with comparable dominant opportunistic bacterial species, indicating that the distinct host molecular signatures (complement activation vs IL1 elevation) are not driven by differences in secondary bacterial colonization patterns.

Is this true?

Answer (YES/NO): NO